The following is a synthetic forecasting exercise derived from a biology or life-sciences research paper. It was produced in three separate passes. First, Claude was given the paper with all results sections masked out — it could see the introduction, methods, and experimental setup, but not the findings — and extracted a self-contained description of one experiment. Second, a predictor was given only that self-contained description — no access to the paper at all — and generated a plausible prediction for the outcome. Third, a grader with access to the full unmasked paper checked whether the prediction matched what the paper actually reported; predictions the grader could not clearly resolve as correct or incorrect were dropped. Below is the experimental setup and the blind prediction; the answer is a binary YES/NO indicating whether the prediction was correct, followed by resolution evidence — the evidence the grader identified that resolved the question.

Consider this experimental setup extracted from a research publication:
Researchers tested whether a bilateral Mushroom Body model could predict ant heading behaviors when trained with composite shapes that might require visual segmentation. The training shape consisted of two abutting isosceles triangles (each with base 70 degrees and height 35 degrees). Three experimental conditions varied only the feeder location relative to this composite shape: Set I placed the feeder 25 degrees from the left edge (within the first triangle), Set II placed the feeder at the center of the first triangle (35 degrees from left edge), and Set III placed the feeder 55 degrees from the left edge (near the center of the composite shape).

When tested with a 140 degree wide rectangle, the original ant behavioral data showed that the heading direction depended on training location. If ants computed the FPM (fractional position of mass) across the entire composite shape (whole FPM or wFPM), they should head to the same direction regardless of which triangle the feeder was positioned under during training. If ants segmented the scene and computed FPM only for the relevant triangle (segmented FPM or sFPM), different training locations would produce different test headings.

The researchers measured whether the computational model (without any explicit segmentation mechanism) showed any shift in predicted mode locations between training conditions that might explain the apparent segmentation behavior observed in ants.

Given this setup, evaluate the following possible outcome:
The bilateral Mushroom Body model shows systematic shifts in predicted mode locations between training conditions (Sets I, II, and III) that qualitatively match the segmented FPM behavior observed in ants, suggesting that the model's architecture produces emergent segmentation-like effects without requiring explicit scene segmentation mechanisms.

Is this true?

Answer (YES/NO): YES